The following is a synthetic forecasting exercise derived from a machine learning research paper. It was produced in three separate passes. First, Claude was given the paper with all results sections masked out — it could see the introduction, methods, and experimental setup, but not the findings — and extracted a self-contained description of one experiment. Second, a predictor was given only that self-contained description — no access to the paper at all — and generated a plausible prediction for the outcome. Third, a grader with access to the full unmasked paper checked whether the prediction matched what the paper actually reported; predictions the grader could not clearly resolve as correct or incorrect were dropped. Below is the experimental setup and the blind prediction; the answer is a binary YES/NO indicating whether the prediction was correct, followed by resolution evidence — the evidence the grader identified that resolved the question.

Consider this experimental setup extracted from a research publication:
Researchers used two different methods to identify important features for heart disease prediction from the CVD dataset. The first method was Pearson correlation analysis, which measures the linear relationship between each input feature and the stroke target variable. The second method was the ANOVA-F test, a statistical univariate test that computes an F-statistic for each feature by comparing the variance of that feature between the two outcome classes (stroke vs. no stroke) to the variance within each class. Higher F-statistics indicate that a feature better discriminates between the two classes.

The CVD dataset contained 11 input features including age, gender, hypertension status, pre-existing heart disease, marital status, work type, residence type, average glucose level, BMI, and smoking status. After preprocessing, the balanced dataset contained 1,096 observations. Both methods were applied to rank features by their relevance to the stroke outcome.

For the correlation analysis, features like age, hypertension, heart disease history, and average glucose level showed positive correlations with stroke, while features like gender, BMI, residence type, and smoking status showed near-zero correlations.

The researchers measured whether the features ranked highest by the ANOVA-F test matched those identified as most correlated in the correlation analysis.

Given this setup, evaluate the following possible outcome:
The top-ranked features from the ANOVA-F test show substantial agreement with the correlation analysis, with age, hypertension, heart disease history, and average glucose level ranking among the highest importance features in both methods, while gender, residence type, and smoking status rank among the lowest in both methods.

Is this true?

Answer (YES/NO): YES